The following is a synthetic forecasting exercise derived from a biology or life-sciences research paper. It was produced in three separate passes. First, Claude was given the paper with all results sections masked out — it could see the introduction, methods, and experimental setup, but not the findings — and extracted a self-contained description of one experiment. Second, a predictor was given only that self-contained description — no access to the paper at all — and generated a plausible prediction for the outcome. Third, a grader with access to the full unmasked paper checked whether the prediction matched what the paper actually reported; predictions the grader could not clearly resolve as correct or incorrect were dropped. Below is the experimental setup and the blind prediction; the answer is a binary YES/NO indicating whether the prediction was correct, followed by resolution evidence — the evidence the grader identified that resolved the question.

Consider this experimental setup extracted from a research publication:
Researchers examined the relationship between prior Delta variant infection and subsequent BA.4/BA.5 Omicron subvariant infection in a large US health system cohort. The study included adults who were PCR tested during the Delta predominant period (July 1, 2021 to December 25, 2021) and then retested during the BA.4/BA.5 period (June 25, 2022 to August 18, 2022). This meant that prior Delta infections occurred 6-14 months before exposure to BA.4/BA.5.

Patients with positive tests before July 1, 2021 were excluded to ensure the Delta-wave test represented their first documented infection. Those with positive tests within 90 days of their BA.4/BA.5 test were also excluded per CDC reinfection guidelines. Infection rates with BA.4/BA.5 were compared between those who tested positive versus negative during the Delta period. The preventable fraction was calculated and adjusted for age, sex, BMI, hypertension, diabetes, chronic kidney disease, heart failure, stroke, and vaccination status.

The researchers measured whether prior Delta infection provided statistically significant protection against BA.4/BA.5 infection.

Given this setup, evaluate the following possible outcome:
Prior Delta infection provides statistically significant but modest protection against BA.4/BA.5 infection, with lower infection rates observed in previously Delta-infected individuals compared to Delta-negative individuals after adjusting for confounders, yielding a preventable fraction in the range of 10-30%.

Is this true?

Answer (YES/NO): NO